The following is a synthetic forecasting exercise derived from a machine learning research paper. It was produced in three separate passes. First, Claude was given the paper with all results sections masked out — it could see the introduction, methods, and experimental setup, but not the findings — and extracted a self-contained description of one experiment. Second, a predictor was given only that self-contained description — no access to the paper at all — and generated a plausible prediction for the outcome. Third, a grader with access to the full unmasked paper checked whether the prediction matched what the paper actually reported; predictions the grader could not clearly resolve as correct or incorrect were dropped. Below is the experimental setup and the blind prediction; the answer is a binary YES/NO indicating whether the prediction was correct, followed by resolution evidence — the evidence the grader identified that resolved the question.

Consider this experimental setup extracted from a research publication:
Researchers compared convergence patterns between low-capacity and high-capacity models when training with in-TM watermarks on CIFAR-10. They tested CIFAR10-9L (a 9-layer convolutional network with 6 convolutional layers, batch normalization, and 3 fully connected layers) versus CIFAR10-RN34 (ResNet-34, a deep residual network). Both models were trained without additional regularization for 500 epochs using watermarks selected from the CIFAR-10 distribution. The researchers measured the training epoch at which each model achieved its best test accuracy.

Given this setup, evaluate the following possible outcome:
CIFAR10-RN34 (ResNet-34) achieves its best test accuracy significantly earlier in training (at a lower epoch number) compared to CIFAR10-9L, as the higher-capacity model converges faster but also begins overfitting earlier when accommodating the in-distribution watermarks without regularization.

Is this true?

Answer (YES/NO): NO